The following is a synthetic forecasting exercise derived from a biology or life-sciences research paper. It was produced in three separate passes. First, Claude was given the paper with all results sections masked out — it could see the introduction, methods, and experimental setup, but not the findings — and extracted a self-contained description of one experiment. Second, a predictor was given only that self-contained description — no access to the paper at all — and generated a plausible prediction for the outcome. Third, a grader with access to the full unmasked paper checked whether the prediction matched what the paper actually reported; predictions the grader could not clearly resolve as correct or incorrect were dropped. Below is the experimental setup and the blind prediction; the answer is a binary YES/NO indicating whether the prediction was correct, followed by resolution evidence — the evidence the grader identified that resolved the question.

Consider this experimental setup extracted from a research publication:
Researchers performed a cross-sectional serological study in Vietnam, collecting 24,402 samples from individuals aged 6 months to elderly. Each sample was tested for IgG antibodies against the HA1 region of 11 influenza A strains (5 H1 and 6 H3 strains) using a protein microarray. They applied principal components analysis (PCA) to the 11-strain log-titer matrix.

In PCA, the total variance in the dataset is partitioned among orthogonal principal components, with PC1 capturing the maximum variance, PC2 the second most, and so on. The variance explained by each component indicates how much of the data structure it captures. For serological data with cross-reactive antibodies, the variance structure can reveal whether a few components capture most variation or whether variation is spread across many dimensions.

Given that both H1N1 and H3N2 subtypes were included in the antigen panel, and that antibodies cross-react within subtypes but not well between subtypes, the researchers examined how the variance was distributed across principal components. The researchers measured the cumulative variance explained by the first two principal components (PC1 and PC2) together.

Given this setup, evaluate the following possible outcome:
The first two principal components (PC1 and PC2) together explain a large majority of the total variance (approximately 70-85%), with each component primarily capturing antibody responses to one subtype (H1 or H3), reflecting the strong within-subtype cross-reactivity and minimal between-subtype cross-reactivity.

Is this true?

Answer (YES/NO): NO